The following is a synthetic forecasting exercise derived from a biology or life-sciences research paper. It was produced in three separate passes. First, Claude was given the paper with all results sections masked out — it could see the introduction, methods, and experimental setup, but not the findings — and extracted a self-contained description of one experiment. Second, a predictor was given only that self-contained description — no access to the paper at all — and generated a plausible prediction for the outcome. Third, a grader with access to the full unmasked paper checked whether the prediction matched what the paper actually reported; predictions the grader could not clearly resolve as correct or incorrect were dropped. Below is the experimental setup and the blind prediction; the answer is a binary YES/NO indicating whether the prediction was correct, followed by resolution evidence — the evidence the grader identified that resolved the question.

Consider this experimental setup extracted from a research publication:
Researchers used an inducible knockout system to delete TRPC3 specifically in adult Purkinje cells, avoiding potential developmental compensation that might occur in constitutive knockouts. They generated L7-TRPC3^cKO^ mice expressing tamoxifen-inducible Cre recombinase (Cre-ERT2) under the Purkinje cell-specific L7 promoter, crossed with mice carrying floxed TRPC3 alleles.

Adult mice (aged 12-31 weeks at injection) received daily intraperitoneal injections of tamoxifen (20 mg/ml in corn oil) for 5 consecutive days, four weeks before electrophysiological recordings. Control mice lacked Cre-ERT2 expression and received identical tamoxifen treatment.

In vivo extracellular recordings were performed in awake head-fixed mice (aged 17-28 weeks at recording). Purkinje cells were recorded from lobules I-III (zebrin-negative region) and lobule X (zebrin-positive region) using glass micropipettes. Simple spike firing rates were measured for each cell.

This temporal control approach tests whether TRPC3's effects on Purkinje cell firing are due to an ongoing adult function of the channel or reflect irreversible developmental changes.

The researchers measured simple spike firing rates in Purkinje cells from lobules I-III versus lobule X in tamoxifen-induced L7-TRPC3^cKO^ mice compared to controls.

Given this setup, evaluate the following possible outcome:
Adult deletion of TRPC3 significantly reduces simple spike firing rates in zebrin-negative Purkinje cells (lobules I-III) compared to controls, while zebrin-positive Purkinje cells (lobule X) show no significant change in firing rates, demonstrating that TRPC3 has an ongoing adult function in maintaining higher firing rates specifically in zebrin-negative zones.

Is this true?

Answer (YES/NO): YES